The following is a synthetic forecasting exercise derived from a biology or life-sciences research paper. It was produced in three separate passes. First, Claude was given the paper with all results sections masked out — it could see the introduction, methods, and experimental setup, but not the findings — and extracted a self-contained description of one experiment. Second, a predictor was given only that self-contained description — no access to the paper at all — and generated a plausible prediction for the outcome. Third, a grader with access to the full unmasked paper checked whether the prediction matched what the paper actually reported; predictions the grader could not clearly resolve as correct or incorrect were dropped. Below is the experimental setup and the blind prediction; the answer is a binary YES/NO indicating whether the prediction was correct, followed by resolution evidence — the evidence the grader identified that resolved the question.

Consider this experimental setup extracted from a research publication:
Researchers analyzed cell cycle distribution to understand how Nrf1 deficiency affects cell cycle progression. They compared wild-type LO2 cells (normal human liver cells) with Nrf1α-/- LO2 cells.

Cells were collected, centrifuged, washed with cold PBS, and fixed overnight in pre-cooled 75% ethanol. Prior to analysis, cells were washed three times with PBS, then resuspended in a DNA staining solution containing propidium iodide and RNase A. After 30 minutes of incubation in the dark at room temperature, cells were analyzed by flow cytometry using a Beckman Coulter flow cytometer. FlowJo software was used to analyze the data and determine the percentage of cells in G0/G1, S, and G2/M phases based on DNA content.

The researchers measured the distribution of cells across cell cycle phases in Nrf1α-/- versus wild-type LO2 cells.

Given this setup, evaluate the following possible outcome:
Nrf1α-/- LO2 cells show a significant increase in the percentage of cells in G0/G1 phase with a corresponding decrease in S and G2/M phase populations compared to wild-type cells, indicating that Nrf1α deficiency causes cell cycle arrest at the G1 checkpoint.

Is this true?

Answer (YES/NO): YES